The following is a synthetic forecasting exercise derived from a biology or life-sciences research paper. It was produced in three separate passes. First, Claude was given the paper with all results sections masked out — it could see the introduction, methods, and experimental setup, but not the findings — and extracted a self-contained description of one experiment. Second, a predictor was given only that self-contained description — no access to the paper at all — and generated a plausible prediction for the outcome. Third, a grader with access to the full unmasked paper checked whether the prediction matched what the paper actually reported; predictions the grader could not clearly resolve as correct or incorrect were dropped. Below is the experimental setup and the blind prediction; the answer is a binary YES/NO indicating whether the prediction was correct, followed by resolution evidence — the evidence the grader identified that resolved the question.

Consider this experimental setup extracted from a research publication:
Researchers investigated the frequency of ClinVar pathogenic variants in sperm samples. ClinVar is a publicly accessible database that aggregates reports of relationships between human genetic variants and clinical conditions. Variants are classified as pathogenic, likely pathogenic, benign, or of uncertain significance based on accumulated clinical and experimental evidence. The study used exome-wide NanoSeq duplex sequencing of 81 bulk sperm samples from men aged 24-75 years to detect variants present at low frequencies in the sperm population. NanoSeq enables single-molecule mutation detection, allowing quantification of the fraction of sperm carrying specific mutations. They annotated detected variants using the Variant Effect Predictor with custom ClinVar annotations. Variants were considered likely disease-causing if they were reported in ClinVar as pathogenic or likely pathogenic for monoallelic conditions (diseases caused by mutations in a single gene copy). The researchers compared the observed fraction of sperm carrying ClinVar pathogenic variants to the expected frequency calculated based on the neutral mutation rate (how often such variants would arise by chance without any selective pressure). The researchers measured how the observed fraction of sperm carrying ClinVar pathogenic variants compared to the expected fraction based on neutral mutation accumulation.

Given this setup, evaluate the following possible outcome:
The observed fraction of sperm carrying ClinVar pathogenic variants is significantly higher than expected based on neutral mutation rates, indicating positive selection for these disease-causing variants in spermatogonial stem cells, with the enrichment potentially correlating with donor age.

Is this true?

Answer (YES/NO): NO